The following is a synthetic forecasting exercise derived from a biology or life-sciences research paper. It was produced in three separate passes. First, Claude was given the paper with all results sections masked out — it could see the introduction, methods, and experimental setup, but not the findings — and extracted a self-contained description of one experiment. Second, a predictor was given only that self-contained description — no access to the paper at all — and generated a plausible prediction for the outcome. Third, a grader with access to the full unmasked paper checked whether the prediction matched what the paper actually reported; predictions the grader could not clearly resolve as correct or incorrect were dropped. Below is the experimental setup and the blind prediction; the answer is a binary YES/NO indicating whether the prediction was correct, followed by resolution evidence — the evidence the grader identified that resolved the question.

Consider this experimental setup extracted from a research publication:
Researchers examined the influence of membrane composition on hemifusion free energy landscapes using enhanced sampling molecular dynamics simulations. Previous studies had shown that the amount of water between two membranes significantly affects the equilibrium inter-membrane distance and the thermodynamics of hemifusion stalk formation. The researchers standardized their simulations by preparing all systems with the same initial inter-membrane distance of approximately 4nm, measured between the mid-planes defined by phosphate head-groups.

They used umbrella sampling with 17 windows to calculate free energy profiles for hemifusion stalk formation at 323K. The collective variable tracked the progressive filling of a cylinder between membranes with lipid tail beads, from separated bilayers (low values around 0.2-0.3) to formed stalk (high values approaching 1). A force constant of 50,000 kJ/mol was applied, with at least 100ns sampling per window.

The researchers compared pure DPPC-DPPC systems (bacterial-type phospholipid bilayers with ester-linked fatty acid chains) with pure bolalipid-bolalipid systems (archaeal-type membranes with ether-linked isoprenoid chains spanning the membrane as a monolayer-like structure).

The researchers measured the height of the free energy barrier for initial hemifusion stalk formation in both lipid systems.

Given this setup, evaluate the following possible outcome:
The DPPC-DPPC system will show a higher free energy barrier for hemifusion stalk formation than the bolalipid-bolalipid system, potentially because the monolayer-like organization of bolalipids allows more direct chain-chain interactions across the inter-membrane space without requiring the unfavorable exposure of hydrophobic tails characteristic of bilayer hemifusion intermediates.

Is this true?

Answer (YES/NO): NO